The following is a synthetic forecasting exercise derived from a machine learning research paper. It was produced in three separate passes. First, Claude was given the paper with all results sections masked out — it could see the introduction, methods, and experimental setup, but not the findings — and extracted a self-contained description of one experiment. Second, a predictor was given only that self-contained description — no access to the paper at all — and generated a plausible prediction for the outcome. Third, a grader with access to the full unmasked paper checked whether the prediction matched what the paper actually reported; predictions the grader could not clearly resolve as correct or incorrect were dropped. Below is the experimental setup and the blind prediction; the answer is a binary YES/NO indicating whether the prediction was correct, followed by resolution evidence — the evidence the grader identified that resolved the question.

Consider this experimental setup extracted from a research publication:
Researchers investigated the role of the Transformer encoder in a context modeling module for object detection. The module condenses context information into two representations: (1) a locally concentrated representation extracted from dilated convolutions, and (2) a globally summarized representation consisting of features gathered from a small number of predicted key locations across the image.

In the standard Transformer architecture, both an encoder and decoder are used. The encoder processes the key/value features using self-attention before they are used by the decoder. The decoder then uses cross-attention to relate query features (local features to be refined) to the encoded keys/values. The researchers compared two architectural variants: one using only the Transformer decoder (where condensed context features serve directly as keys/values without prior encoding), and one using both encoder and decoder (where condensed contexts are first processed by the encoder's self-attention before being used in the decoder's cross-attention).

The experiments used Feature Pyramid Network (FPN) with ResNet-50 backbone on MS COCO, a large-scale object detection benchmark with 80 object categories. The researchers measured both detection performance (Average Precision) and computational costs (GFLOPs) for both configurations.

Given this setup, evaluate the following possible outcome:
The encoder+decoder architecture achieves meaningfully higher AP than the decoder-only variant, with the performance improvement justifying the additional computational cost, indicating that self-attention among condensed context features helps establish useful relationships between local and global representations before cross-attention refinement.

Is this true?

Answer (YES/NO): NO